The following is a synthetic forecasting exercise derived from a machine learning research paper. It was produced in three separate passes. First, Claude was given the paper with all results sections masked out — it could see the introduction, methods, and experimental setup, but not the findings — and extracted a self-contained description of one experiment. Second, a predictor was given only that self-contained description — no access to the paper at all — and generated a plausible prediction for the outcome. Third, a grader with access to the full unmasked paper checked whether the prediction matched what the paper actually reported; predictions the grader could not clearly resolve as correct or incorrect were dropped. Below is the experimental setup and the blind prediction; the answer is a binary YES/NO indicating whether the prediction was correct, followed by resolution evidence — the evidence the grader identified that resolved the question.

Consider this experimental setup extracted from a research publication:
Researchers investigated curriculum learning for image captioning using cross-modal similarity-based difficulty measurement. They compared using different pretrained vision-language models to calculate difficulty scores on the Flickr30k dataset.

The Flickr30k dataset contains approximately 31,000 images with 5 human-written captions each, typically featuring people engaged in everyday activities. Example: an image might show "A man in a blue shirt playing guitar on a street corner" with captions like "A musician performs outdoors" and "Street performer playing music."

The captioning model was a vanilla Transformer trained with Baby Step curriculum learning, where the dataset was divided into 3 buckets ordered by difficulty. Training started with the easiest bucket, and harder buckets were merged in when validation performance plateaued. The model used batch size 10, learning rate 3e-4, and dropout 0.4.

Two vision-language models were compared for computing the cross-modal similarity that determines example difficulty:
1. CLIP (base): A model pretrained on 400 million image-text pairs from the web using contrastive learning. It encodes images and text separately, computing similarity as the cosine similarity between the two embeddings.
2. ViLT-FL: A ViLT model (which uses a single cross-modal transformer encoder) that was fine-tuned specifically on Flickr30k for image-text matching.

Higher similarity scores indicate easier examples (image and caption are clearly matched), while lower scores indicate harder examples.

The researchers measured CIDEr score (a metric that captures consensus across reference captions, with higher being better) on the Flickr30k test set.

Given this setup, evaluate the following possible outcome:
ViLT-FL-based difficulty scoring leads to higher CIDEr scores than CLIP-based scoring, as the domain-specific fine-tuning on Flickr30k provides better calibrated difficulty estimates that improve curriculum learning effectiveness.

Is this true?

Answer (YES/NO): YES